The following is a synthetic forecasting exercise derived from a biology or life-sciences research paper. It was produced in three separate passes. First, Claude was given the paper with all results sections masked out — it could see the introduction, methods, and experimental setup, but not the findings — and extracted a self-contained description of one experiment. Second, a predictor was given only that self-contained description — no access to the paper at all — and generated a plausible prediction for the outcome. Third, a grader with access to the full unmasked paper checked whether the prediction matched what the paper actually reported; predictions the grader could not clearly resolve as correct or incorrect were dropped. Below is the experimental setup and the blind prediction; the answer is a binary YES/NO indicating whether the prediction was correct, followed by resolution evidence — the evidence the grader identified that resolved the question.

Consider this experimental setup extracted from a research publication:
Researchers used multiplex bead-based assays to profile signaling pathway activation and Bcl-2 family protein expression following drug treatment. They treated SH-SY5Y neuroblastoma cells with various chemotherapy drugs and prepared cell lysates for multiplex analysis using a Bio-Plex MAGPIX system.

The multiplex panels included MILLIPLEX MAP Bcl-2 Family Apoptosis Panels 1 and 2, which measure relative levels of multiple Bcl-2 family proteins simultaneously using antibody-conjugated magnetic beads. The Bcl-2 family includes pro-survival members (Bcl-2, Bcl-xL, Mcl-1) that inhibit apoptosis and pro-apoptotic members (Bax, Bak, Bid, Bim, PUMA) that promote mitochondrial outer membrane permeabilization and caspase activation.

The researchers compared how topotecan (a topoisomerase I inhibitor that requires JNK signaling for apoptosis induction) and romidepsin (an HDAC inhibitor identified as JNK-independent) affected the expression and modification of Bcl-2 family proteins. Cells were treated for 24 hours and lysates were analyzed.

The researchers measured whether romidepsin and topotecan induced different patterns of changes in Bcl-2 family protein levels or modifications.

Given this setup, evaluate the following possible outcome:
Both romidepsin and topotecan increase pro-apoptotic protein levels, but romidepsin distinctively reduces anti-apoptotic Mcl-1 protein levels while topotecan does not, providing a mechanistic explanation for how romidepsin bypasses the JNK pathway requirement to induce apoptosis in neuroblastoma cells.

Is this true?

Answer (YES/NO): NO